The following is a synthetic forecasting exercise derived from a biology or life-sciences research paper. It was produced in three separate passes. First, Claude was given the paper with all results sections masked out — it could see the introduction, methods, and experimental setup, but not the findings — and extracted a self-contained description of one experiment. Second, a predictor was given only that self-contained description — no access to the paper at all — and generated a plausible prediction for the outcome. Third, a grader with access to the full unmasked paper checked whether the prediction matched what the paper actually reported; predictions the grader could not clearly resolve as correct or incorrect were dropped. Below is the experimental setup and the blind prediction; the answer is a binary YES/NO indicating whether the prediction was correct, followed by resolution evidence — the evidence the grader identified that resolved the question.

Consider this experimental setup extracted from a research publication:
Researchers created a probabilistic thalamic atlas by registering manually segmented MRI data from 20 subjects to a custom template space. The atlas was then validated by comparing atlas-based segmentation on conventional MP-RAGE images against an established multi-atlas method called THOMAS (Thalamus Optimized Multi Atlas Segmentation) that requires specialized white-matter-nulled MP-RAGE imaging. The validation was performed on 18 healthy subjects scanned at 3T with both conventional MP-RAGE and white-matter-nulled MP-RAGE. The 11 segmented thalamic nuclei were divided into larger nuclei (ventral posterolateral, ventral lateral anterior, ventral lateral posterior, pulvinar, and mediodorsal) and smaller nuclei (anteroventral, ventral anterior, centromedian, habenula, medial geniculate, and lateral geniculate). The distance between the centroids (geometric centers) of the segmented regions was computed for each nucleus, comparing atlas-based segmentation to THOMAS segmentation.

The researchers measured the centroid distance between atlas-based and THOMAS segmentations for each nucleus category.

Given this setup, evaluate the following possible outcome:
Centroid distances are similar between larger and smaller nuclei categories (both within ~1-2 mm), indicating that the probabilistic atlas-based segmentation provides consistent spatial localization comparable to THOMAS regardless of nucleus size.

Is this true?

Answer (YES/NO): YES